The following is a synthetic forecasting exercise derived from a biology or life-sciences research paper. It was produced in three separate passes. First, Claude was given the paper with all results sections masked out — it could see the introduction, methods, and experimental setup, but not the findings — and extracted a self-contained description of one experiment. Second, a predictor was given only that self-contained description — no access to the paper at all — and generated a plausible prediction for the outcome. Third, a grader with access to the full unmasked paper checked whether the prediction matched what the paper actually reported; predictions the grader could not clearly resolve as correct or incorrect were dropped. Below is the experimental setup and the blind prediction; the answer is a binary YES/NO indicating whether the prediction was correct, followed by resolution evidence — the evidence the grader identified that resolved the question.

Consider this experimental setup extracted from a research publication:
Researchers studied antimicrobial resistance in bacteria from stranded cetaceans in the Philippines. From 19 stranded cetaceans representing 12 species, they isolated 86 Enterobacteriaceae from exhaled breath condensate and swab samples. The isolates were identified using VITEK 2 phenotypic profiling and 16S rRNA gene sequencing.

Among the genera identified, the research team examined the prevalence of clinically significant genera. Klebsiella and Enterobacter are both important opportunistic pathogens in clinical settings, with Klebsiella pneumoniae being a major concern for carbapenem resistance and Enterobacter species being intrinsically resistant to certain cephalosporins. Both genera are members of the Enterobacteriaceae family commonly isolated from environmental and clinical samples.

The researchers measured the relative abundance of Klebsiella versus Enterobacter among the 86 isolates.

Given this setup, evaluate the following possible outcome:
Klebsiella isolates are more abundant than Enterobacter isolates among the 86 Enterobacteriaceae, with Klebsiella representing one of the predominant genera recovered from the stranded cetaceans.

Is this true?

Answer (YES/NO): NO